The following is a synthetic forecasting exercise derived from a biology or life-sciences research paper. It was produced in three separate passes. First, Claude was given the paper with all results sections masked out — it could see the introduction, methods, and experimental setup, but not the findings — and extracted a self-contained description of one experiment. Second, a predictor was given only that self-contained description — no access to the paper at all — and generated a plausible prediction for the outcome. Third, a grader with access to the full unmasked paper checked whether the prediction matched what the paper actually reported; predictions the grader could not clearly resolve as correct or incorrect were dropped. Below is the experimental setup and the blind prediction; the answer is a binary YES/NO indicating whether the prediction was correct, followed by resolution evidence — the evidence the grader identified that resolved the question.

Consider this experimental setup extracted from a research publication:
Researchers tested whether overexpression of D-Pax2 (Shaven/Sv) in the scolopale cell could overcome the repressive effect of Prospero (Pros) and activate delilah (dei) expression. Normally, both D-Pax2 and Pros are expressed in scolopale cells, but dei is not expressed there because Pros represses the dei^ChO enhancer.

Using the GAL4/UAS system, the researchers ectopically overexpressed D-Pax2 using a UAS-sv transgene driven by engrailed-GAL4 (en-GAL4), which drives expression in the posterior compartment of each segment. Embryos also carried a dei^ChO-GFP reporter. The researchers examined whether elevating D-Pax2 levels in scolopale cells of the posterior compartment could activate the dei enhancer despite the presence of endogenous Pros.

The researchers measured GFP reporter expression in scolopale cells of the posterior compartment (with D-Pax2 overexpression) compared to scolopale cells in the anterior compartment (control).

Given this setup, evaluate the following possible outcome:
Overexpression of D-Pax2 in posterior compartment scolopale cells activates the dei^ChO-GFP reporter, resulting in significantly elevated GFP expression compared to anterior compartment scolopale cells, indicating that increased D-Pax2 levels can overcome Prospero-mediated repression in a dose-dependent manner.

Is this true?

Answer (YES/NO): NO